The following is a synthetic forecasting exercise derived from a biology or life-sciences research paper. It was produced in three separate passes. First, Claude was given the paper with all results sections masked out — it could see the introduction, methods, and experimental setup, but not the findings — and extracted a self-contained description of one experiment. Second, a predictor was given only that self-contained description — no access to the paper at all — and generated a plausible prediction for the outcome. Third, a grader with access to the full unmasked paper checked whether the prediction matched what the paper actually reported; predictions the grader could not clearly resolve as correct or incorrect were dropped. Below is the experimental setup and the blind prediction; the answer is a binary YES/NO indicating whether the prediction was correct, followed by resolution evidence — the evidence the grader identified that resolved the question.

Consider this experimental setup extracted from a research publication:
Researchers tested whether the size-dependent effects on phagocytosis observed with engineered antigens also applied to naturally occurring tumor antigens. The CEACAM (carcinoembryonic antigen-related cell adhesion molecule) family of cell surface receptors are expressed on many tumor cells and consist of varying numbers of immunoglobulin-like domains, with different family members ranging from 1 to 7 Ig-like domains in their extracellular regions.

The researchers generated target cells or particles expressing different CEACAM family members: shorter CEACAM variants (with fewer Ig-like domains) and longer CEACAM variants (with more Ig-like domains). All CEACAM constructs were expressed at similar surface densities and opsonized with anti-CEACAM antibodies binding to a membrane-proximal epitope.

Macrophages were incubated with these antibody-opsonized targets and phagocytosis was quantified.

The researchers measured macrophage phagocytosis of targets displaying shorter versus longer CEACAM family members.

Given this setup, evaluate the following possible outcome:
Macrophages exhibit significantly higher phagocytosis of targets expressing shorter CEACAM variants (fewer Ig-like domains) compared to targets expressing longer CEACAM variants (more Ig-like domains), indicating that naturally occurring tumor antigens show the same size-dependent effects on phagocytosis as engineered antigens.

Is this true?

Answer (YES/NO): YES